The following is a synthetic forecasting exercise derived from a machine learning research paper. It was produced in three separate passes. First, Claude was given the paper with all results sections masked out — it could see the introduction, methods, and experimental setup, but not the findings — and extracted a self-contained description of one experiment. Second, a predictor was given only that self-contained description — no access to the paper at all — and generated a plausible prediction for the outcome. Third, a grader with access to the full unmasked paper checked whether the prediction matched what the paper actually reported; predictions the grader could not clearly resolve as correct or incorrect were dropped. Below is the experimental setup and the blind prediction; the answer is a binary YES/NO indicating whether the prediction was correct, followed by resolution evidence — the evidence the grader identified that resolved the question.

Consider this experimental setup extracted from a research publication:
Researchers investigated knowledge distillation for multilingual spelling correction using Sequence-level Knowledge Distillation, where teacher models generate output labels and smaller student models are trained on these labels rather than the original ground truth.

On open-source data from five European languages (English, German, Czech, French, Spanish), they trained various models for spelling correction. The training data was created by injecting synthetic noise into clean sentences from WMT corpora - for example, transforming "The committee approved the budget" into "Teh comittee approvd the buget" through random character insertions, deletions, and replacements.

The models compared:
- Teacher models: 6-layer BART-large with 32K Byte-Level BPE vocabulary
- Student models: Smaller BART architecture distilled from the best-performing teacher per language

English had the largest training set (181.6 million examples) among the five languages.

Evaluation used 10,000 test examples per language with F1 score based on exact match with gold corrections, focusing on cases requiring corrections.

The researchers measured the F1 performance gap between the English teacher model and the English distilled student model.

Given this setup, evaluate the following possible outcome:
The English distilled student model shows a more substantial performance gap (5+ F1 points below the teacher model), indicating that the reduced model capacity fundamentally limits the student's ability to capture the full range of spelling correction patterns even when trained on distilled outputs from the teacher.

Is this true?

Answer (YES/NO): NO